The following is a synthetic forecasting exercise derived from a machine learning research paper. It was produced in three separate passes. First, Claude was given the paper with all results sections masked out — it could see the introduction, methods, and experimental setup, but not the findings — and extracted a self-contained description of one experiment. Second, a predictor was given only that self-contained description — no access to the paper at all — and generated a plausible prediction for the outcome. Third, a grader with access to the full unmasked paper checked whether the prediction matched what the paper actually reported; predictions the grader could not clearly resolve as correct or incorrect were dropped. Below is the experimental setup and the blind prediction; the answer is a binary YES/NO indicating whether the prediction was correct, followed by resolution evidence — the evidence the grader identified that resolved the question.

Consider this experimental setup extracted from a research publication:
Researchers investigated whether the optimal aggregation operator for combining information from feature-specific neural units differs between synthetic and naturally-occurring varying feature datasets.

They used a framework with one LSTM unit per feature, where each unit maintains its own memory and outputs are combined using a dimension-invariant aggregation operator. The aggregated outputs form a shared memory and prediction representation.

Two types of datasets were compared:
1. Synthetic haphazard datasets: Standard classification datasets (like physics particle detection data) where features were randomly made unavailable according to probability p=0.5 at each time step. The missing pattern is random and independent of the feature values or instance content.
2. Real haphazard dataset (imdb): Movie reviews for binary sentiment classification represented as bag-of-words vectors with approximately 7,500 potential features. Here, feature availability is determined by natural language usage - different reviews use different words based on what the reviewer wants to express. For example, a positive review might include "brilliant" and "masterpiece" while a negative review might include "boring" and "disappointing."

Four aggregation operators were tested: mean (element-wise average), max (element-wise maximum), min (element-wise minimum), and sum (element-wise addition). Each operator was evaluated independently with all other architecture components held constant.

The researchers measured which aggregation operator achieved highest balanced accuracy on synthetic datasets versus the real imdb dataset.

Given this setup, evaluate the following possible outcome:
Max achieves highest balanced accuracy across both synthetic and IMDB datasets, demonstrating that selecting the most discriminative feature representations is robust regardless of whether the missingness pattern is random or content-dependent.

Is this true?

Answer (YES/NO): NO